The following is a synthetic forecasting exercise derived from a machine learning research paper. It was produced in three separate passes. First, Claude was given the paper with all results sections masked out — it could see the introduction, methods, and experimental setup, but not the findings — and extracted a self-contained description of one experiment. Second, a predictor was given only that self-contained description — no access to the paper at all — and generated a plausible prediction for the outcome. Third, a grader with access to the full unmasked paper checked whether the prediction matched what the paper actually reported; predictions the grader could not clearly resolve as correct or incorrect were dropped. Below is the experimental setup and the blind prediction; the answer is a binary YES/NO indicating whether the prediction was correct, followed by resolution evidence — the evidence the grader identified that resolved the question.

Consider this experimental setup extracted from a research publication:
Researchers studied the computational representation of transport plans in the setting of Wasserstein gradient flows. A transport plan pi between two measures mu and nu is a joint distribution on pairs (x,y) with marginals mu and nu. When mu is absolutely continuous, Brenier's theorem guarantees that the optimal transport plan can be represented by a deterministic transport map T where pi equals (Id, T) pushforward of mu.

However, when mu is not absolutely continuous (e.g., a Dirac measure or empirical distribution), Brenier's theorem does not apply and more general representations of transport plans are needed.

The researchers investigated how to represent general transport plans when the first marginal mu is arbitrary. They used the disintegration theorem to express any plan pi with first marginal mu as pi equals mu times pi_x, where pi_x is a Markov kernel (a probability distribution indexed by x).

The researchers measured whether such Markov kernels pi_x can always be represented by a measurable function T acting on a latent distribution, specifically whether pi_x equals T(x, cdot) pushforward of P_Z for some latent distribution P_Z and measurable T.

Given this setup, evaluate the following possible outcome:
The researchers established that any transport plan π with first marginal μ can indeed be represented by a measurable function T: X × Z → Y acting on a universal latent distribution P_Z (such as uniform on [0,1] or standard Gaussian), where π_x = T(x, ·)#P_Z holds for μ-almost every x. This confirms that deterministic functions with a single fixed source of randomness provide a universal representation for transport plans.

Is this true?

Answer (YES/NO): YES